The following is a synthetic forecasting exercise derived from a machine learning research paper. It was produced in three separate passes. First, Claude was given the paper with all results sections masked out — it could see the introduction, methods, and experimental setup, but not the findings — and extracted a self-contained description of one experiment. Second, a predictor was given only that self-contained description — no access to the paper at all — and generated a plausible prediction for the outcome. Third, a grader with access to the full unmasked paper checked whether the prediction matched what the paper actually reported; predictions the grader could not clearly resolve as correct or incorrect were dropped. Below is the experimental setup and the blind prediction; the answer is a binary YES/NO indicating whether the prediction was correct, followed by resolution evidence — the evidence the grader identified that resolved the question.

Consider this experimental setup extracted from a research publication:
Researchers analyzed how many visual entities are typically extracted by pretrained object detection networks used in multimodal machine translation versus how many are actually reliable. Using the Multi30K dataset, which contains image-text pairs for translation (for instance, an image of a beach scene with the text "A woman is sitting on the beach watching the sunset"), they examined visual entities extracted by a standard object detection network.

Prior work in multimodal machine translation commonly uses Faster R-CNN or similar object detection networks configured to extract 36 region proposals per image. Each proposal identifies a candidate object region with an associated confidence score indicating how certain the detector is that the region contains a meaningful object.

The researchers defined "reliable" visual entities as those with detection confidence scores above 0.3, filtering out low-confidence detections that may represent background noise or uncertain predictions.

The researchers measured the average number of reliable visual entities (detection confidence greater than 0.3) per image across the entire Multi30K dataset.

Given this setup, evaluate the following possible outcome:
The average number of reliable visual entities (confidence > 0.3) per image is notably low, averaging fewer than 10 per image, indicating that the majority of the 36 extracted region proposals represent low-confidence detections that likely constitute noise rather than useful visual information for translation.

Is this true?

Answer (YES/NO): YES